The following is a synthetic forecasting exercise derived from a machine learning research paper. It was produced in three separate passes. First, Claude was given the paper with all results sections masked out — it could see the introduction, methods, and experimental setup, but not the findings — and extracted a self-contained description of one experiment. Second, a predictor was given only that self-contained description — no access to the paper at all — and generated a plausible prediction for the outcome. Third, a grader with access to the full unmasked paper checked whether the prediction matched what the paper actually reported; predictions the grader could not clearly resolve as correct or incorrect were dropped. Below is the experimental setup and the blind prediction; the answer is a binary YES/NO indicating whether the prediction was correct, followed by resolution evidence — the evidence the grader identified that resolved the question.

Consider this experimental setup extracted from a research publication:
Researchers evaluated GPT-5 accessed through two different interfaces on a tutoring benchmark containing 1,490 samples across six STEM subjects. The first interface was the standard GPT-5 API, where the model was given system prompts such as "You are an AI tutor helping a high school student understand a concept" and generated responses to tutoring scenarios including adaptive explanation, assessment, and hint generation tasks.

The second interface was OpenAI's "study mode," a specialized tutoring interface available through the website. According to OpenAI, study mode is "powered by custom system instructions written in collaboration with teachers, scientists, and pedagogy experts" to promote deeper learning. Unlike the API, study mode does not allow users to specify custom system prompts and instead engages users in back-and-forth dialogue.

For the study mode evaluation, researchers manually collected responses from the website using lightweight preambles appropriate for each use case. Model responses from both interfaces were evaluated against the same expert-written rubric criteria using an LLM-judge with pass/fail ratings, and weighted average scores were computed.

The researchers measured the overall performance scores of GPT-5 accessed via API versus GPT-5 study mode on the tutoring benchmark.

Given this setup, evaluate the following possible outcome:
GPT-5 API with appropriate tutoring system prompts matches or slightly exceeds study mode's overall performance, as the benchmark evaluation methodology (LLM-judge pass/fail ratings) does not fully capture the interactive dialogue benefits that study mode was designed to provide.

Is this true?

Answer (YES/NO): NO